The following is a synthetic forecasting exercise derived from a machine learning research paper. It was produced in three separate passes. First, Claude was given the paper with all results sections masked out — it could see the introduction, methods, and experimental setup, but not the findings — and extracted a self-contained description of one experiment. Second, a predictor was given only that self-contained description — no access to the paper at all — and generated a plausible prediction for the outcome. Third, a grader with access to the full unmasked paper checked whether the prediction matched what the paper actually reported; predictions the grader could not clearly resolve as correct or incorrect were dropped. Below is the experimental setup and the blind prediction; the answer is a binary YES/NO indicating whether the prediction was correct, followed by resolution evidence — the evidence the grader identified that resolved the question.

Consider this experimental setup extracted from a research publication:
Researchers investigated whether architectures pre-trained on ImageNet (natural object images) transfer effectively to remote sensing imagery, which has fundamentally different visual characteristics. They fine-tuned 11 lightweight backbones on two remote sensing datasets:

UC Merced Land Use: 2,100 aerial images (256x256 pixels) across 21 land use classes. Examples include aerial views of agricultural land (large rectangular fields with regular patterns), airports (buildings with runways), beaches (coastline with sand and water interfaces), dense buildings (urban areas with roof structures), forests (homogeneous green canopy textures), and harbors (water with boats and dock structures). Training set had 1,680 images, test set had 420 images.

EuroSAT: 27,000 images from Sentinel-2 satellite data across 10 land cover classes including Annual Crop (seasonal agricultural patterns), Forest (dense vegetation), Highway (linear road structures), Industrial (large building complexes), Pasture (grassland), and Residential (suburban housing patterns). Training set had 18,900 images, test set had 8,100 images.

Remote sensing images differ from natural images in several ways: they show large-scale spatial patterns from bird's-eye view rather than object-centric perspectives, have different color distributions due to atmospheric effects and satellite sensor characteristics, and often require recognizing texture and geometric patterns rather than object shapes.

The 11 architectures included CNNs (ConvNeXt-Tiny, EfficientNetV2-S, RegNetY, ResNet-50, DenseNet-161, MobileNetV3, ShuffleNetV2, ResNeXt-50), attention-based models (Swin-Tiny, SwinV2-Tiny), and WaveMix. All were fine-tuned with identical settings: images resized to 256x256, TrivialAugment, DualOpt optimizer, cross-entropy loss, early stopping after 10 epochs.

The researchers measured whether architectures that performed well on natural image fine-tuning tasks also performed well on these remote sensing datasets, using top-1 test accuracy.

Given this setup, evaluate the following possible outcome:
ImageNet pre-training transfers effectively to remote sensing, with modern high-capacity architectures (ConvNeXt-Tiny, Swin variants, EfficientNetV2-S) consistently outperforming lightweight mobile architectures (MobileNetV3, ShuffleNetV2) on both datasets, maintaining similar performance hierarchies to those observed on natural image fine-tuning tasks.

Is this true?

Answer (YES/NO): NO